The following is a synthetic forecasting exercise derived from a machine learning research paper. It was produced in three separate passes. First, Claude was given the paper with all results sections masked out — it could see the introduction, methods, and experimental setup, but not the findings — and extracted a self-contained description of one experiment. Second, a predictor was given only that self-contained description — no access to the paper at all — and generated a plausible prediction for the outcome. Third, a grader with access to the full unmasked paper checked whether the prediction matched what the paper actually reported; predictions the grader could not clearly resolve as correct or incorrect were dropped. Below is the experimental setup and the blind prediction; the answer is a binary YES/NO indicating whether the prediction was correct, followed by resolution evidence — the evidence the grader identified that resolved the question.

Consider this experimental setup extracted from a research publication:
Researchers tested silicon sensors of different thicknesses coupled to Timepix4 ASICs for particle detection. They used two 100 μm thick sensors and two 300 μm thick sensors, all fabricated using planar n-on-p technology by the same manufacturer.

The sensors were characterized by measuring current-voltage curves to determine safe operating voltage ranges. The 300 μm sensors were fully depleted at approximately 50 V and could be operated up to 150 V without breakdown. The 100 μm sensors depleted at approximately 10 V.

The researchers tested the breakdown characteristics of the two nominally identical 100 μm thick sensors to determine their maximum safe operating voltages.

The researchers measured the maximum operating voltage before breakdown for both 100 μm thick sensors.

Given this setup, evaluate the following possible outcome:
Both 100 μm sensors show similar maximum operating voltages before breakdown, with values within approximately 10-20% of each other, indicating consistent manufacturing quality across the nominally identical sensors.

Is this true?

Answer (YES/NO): NO